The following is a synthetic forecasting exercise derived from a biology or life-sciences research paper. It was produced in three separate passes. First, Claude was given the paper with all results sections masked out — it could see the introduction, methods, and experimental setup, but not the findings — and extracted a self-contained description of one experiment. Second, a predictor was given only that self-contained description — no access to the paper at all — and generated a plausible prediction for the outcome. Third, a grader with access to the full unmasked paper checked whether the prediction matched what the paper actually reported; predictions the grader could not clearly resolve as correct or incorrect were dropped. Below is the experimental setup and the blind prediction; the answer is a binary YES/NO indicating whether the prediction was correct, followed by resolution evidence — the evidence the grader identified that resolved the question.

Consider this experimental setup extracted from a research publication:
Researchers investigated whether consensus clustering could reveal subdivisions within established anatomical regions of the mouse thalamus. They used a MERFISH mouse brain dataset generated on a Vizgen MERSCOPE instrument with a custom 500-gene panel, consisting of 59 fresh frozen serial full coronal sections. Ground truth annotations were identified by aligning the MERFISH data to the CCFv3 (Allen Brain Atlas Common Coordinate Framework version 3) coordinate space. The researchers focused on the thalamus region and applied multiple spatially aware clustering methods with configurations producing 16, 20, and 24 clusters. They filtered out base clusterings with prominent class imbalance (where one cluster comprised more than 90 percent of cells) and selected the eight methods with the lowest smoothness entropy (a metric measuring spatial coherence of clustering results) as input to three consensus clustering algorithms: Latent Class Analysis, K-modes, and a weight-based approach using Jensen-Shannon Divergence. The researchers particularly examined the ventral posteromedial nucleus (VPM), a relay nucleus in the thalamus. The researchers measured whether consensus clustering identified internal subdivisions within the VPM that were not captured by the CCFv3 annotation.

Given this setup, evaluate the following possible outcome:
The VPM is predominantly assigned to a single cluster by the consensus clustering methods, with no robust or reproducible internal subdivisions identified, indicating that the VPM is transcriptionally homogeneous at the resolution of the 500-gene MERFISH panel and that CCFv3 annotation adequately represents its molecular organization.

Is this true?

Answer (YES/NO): NO